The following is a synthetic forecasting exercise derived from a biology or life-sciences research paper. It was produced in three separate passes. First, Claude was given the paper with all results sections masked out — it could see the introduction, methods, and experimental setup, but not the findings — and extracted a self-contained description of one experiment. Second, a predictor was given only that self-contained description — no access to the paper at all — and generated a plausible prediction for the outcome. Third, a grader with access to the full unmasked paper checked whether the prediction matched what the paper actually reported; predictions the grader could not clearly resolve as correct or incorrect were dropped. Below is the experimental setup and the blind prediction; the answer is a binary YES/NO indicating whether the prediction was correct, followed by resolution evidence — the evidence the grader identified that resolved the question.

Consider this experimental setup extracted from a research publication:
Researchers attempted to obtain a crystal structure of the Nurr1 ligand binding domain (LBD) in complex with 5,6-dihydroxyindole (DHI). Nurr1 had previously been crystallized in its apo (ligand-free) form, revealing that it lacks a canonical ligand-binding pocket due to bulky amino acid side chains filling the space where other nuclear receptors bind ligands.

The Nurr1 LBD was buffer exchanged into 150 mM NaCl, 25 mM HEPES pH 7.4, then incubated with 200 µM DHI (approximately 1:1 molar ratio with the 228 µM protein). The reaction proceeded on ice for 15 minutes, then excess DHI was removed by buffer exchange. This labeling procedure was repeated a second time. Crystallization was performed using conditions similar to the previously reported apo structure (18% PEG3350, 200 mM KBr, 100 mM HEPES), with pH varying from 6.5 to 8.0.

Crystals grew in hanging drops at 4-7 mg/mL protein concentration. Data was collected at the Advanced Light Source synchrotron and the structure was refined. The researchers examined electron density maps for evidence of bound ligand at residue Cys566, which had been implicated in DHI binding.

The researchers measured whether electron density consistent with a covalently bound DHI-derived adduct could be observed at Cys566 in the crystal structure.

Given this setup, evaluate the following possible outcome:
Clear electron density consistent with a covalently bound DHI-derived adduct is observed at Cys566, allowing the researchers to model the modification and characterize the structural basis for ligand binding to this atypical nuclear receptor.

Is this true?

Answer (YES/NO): YES